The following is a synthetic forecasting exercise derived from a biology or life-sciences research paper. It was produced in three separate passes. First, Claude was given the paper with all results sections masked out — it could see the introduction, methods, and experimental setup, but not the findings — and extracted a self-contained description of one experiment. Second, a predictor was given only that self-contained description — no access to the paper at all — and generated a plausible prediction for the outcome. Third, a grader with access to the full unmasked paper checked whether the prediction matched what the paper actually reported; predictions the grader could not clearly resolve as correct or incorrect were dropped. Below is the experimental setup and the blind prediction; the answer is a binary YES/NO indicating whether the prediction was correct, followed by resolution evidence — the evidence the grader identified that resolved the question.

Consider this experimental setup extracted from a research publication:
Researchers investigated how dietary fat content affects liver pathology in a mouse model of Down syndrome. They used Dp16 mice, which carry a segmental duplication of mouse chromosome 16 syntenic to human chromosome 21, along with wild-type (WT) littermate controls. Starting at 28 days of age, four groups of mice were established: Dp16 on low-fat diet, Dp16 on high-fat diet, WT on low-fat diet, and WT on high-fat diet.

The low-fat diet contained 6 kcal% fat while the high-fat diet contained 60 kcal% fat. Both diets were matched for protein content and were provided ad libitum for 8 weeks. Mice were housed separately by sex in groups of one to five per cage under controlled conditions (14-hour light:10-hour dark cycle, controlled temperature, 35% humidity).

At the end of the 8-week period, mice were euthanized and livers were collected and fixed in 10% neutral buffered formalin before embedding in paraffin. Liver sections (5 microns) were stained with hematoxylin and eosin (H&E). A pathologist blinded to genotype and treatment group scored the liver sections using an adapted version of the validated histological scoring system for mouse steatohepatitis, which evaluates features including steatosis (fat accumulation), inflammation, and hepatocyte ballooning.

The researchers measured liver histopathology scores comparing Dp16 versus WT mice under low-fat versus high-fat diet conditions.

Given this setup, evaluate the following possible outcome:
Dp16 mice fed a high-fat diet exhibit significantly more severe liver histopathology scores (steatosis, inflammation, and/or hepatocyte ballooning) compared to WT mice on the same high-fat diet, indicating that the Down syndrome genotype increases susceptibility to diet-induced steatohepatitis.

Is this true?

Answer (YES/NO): YES